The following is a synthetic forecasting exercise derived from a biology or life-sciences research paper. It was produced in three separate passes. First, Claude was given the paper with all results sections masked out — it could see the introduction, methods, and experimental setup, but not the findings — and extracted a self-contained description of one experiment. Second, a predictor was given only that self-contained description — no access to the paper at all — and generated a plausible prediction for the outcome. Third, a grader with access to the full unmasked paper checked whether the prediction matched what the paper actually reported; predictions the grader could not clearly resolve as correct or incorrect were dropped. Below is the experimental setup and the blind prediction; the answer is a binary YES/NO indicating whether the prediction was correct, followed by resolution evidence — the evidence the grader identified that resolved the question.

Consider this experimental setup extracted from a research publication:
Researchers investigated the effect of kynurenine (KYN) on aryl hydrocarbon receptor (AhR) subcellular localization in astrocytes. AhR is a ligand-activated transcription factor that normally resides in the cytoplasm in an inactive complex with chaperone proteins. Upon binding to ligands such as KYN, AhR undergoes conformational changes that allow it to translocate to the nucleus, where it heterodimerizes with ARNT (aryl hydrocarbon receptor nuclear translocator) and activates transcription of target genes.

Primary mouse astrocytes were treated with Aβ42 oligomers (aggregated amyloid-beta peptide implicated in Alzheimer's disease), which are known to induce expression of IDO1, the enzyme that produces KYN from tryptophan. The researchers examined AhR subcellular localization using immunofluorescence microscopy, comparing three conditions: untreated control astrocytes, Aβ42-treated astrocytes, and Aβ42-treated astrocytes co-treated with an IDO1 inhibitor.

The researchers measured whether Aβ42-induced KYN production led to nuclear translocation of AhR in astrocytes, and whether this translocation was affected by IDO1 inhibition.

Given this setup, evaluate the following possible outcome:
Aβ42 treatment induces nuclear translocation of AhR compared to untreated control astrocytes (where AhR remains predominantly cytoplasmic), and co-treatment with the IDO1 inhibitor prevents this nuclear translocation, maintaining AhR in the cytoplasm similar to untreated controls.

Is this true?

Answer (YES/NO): YES